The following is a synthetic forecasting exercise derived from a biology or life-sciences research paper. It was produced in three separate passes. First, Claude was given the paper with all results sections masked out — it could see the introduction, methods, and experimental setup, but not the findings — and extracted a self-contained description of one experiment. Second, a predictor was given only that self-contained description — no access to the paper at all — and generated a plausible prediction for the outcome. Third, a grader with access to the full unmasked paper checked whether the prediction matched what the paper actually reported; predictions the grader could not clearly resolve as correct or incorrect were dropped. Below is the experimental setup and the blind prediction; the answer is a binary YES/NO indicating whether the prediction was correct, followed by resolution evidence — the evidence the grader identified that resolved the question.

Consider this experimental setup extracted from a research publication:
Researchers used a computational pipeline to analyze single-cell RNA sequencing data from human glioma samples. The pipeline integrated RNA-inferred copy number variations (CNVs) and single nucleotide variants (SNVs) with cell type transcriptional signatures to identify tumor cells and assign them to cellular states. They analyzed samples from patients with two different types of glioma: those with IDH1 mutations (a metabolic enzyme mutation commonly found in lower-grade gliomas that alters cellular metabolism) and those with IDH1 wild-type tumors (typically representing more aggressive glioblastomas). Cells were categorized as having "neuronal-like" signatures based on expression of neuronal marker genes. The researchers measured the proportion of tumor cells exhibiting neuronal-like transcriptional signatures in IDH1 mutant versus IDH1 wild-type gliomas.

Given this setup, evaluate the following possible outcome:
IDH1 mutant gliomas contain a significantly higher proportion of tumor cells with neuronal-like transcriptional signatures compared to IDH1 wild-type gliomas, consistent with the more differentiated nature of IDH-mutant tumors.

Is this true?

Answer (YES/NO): YES